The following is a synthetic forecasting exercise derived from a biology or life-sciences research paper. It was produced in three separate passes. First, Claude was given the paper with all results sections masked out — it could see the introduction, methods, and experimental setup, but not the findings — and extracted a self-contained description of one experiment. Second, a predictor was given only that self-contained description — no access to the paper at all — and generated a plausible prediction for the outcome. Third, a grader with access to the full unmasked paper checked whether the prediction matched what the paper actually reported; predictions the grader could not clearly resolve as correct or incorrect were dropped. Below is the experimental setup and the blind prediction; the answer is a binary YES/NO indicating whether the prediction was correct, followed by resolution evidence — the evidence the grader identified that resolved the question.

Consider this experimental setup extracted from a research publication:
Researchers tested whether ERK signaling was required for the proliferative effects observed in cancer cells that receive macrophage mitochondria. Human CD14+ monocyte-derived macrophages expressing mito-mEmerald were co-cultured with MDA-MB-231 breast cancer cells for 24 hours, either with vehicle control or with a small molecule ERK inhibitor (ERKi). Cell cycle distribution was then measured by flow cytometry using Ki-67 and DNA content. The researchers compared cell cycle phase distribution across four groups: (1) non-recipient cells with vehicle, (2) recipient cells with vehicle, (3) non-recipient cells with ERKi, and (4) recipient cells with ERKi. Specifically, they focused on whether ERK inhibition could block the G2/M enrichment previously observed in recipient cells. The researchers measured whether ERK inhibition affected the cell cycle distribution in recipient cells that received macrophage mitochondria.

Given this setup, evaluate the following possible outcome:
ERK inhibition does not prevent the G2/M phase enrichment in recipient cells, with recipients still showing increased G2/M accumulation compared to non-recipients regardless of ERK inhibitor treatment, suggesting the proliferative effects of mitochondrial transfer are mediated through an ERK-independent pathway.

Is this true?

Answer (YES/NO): NO